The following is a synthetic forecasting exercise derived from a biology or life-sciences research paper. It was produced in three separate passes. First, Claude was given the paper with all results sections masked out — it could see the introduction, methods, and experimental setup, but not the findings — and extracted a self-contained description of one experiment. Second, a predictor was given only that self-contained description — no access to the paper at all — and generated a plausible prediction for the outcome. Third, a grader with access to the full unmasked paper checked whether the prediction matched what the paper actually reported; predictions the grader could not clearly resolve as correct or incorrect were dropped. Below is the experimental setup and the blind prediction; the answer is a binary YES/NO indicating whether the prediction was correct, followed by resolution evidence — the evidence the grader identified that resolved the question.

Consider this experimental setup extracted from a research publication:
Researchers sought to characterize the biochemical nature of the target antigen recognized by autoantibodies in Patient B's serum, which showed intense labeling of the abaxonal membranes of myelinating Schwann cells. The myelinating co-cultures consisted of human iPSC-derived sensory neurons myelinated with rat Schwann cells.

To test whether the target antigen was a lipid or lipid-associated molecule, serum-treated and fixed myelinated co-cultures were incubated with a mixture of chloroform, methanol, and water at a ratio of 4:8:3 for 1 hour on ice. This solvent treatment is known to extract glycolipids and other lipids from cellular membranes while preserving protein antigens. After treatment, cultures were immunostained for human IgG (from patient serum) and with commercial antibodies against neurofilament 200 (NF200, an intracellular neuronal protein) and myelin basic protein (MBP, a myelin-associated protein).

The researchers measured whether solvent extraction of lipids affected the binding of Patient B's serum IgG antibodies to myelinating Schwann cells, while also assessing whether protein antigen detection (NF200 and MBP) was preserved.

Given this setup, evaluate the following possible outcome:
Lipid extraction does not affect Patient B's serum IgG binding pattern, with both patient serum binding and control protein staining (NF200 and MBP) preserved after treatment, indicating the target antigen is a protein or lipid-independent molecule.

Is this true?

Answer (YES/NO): NO